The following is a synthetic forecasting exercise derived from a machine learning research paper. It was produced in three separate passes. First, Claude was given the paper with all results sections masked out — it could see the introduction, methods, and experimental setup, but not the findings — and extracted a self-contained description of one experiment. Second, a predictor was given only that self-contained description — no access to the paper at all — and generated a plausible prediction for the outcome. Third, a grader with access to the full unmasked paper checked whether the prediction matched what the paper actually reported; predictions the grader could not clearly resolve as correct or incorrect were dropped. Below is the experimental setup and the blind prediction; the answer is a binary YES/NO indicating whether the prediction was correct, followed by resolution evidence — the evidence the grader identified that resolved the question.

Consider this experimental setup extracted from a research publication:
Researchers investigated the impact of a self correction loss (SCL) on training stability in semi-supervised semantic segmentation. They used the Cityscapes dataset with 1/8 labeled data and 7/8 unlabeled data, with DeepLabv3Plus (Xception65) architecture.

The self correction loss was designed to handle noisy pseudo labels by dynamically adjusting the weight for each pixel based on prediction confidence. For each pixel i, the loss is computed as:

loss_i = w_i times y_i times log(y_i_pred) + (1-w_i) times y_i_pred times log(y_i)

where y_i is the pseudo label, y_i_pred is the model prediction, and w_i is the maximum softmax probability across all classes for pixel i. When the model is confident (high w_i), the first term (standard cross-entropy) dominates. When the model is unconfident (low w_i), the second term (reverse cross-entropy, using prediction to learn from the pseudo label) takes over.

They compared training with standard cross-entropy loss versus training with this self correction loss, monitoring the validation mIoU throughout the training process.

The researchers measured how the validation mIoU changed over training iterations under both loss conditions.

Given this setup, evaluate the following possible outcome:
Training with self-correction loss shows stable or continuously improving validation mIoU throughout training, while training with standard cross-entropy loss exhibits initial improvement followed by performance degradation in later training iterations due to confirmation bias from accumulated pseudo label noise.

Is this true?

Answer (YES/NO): YES